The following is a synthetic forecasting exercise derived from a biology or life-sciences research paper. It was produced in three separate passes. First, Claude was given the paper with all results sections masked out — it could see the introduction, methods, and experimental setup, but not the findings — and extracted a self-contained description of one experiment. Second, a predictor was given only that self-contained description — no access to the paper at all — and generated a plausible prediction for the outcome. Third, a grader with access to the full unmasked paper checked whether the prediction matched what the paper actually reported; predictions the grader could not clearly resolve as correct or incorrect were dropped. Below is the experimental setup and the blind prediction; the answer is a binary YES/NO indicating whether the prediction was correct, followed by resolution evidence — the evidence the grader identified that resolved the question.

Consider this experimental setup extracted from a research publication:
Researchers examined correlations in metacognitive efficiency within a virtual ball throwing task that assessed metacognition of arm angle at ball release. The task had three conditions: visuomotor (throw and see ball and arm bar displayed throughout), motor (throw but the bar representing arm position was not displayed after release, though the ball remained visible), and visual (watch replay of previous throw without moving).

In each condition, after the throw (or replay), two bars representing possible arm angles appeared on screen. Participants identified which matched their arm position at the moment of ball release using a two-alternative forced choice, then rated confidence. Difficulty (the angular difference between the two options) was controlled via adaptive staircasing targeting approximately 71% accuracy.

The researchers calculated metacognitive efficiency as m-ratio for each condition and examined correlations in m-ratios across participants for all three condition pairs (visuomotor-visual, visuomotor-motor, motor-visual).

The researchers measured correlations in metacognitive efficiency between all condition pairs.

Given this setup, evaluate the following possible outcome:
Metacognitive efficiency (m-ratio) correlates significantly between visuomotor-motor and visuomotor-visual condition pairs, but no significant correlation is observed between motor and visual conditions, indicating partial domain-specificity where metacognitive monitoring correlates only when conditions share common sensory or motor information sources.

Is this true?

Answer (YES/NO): NO